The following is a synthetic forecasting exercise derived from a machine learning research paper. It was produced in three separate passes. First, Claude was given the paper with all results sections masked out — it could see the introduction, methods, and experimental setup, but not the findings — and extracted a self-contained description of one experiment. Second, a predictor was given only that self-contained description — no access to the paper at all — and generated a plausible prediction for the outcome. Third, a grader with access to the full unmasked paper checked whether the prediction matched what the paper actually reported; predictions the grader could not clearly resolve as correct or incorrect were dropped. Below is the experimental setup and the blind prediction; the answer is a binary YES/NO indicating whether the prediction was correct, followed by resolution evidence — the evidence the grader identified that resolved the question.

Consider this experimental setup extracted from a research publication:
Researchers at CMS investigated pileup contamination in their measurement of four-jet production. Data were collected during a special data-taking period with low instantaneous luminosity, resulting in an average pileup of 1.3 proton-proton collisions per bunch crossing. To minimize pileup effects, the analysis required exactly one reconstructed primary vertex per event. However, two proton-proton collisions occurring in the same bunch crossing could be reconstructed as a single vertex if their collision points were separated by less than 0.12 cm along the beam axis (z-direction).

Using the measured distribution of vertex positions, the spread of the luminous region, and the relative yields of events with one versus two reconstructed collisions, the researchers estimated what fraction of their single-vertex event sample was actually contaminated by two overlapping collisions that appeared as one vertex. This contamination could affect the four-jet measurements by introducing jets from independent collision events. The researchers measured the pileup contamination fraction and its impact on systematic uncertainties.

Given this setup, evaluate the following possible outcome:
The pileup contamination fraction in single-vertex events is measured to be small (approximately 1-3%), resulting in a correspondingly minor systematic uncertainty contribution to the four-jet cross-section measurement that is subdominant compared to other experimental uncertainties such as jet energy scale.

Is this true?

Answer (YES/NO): NO